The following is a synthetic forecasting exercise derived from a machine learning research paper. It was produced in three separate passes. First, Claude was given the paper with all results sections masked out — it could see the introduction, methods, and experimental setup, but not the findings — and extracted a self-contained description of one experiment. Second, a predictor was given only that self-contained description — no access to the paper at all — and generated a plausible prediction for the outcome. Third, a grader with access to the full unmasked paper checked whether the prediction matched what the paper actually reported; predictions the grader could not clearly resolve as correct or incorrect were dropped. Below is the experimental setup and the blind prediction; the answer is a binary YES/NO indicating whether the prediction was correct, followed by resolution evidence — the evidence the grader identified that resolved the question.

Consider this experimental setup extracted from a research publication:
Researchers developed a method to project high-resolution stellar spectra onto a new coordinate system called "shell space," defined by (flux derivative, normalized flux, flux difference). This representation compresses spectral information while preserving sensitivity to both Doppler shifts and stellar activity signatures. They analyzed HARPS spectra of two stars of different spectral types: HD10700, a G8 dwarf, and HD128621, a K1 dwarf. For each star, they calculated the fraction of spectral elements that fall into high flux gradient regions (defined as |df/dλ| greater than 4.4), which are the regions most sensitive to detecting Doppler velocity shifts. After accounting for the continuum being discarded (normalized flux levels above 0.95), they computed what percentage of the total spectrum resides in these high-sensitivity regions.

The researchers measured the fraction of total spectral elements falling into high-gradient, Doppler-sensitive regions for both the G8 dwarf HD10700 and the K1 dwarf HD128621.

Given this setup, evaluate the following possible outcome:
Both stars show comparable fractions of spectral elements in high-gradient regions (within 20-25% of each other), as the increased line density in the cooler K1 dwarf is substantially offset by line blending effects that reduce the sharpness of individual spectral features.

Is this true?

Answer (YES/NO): NO